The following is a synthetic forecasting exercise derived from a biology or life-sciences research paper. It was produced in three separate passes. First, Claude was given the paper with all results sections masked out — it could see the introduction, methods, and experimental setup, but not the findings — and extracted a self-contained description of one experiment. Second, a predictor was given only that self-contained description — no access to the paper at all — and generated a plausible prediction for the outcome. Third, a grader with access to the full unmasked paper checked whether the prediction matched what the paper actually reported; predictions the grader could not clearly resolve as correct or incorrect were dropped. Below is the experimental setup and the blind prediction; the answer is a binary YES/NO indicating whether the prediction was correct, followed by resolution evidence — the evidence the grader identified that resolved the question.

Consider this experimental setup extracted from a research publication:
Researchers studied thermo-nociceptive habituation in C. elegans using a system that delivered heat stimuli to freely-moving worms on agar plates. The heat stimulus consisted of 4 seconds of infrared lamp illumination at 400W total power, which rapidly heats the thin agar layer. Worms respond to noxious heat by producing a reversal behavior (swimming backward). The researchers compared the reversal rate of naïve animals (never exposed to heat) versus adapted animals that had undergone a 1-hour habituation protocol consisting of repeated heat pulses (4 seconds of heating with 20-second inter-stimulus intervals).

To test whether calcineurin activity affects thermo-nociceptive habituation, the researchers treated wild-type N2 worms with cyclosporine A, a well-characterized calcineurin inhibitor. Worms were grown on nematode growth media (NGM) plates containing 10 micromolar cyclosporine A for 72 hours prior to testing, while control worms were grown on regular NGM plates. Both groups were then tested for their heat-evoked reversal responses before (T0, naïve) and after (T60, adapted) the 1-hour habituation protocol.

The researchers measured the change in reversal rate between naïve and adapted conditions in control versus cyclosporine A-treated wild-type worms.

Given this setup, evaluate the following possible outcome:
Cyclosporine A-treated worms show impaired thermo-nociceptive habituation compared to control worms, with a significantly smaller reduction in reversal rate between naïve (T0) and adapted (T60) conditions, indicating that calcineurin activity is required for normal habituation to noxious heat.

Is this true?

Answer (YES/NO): YES